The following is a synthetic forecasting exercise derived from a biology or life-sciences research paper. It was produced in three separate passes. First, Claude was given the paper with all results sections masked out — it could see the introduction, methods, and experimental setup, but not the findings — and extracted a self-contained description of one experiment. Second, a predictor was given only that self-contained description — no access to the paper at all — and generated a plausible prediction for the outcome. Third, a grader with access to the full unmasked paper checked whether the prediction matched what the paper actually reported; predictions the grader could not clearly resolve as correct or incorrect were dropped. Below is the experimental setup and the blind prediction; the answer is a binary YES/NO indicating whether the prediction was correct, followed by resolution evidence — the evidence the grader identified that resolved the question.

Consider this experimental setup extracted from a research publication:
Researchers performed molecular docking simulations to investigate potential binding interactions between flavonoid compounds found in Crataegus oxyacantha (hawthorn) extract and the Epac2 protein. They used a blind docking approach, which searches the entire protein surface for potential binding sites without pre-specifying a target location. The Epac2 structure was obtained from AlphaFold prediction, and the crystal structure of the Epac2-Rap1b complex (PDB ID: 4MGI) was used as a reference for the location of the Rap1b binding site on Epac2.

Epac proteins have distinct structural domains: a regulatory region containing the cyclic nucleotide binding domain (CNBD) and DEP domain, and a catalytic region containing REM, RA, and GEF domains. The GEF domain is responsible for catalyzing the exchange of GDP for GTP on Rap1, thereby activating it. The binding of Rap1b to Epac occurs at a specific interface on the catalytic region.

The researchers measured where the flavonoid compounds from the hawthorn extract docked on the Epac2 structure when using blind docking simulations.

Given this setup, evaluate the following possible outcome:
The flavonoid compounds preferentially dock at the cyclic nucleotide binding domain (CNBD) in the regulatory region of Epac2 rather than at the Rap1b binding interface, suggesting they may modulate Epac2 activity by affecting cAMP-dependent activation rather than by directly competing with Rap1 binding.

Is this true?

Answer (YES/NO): NO